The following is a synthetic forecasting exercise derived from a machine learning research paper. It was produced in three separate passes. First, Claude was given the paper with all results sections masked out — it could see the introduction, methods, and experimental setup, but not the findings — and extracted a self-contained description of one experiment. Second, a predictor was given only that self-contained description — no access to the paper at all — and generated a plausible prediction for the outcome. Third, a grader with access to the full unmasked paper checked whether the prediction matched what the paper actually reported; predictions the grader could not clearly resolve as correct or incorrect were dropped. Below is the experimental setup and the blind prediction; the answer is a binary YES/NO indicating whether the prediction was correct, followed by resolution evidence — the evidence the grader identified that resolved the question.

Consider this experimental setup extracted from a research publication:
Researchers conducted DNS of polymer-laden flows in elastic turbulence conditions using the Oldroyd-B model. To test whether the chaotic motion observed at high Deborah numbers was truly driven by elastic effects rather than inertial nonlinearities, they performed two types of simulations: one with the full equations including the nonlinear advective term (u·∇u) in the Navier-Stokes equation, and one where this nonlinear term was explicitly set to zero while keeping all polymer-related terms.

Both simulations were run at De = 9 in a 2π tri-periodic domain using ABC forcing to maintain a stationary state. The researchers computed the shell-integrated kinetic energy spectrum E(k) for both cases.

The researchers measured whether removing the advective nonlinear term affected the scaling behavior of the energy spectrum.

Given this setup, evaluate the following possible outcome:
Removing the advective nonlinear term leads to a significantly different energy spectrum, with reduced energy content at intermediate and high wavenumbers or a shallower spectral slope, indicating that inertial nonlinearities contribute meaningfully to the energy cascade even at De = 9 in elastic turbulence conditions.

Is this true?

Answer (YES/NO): NO